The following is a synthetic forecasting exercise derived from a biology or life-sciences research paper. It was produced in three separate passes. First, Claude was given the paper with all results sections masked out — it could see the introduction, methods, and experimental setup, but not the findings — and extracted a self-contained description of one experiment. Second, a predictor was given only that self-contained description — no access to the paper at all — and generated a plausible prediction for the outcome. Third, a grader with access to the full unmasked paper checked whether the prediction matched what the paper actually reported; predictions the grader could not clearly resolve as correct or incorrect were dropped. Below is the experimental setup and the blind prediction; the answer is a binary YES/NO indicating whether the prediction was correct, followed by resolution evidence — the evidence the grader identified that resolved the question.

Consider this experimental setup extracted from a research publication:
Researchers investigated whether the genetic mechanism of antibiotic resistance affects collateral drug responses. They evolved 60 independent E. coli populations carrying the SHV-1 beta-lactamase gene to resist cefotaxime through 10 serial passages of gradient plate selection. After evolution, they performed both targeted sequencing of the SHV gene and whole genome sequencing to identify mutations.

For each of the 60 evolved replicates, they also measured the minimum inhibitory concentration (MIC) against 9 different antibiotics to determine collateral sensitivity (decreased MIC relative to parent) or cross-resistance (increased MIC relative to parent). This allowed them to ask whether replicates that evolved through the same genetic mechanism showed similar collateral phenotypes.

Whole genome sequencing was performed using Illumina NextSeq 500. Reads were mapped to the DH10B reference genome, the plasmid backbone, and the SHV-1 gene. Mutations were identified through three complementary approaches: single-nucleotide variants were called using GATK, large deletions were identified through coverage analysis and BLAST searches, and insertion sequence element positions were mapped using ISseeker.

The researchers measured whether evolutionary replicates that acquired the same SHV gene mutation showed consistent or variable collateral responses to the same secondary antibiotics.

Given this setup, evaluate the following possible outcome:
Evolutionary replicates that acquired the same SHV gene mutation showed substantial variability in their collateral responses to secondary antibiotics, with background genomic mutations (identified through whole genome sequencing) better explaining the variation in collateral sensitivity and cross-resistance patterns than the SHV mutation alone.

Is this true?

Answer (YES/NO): NO